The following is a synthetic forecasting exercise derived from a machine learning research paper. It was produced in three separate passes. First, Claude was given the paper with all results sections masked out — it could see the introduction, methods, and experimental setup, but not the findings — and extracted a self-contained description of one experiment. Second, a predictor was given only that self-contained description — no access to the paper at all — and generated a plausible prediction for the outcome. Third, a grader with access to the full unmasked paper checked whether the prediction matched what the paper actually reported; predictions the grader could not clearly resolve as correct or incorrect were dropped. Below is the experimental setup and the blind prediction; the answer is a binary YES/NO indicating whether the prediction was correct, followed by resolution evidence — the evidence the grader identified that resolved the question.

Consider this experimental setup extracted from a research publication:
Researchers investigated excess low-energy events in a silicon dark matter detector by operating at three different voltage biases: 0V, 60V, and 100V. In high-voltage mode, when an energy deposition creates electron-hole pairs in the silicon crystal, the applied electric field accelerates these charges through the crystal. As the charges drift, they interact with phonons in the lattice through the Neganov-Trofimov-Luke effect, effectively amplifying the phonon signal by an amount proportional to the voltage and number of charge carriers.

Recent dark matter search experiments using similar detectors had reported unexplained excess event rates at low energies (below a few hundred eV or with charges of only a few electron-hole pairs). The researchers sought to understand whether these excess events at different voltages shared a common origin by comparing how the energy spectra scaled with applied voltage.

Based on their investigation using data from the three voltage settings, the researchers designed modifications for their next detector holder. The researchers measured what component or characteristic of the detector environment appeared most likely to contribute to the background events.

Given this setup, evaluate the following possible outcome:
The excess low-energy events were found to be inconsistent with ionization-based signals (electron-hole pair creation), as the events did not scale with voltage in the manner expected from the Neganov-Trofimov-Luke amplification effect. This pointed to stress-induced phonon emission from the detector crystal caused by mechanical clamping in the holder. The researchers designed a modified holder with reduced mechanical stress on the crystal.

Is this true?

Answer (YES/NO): NO